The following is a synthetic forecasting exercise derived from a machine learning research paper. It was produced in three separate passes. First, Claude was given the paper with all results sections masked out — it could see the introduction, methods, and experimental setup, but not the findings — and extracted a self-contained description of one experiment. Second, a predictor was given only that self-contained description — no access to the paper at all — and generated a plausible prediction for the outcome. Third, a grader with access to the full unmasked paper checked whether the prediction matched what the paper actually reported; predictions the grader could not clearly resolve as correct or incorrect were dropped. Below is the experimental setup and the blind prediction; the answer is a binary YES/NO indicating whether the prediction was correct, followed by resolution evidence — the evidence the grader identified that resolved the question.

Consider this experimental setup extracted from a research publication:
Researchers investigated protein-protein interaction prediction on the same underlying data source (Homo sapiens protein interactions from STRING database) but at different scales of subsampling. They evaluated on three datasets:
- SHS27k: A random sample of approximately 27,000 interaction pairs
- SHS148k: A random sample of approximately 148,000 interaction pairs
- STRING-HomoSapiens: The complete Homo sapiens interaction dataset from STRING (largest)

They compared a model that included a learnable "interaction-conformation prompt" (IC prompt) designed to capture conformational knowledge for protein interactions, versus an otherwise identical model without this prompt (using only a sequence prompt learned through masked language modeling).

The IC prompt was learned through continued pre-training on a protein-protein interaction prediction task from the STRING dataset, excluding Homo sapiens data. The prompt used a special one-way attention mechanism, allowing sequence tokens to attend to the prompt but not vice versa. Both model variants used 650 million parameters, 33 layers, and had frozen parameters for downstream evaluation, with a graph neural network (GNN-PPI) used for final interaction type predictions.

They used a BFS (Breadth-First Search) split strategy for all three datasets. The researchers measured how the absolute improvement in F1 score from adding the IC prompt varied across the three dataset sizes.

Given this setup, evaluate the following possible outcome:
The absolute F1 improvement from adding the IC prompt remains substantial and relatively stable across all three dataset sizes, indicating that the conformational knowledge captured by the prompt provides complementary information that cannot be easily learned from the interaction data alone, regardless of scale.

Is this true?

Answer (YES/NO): NO